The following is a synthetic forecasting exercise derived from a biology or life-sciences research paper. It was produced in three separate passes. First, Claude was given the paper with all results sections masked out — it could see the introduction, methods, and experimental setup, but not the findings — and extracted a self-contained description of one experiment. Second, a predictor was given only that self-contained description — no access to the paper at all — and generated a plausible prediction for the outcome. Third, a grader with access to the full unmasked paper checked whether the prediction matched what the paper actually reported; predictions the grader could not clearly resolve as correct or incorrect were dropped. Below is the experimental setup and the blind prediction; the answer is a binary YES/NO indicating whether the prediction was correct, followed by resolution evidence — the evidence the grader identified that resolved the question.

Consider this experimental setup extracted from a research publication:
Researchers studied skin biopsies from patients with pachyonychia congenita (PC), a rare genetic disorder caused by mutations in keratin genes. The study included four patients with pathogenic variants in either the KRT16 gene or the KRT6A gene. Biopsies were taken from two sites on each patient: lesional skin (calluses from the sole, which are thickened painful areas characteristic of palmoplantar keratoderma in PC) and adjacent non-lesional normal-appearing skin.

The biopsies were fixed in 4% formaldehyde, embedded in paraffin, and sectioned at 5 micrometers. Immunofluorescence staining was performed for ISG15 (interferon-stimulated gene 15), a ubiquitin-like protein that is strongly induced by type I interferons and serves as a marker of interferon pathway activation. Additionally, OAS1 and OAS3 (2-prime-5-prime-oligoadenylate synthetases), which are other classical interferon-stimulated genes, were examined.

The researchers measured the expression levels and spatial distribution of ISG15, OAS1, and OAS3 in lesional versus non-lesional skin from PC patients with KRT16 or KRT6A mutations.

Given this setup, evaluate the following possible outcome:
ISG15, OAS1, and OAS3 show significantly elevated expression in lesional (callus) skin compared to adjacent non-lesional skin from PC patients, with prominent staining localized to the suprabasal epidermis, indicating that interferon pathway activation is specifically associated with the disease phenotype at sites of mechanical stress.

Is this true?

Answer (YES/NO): YES